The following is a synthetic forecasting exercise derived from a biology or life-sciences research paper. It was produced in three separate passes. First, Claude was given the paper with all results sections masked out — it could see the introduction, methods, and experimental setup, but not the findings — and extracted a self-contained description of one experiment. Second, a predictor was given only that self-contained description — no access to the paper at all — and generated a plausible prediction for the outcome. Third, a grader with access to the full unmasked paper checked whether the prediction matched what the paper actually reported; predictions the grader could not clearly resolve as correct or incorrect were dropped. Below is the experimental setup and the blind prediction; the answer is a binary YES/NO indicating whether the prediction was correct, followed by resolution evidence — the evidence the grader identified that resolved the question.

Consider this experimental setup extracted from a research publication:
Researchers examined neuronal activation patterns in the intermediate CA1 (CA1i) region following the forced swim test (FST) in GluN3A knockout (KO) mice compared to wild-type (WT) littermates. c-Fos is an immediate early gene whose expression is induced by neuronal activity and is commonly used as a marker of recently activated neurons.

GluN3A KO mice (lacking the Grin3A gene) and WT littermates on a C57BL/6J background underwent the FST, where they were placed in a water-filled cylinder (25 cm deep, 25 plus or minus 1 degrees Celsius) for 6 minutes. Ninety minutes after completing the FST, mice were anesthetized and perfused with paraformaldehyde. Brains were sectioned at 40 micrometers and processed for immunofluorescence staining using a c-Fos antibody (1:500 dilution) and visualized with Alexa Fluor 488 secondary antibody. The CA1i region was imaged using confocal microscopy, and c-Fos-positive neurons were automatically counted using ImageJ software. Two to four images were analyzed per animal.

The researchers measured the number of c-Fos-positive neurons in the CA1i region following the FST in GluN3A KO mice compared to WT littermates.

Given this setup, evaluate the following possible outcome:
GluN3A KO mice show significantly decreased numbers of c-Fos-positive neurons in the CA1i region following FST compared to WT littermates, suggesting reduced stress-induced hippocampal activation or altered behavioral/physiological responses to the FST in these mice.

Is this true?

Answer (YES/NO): YES